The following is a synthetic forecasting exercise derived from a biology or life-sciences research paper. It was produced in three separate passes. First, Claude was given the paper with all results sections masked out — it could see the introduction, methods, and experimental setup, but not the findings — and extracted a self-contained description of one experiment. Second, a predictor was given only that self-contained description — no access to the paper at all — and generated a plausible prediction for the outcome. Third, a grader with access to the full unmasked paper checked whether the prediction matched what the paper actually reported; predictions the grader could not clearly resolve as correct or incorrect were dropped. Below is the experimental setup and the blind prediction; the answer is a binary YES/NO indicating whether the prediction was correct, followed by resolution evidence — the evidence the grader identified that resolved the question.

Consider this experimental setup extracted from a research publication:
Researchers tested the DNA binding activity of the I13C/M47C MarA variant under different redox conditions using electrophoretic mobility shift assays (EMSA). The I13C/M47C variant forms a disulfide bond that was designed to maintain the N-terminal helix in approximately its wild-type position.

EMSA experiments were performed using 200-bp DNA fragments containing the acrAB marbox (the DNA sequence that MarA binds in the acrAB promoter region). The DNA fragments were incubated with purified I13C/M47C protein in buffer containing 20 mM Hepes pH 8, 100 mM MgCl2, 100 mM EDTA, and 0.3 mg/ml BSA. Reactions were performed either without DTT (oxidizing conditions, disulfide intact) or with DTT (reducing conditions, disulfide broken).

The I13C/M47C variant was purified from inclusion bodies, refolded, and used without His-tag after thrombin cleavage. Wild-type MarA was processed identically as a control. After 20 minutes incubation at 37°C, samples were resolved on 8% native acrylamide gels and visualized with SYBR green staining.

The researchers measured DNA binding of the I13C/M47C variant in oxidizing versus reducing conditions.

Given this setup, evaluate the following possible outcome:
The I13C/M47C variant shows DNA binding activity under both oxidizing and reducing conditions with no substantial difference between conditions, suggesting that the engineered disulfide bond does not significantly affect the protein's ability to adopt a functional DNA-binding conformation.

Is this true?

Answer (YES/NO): YES